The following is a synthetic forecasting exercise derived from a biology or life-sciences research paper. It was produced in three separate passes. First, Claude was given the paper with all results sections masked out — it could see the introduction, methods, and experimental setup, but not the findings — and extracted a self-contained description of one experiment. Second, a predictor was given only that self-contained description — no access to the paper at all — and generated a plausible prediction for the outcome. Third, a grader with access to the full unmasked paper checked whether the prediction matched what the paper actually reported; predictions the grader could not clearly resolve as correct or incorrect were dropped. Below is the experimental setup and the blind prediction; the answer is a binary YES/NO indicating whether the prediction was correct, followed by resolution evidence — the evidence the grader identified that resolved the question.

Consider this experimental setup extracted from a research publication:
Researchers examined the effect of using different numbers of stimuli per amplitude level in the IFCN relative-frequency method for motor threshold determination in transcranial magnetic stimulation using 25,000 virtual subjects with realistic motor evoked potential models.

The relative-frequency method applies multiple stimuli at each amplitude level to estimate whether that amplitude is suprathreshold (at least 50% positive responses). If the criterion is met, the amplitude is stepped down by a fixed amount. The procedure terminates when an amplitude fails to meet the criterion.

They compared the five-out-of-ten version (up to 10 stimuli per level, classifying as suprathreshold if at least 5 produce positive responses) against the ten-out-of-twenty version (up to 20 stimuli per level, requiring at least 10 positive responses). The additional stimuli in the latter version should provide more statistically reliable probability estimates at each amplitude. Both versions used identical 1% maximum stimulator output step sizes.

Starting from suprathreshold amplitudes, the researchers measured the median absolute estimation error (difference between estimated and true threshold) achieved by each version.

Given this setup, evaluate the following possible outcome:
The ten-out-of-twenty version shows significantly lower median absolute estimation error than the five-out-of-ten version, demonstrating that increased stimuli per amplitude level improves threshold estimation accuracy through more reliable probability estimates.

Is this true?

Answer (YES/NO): NO